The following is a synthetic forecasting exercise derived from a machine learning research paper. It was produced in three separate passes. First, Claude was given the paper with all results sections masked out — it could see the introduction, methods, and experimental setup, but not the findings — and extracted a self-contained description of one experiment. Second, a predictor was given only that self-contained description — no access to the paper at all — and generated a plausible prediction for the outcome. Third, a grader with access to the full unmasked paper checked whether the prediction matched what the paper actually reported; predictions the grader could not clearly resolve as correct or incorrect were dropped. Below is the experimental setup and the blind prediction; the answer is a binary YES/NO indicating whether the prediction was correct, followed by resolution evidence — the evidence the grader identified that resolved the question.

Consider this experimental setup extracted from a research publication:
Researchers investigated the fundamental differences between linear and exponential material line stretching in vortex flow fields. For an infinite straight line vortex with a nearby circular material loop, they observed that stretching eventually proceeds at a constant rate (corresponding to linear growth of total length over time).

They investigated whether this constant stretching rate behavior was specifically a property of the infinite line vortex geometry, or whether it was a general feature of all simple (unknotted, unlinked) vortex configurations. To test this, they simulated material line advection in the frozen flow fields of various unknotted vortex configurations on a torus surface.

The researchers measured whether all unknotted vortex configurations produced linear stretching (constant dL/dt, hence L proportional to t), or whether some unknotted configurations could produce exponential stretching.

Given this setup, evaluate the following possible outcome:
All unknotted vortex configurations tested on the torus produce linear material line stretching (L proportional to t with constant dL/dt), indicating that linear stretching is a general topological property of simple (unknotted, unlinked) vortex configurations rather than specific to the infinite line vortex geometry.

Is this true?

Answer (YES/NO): YES